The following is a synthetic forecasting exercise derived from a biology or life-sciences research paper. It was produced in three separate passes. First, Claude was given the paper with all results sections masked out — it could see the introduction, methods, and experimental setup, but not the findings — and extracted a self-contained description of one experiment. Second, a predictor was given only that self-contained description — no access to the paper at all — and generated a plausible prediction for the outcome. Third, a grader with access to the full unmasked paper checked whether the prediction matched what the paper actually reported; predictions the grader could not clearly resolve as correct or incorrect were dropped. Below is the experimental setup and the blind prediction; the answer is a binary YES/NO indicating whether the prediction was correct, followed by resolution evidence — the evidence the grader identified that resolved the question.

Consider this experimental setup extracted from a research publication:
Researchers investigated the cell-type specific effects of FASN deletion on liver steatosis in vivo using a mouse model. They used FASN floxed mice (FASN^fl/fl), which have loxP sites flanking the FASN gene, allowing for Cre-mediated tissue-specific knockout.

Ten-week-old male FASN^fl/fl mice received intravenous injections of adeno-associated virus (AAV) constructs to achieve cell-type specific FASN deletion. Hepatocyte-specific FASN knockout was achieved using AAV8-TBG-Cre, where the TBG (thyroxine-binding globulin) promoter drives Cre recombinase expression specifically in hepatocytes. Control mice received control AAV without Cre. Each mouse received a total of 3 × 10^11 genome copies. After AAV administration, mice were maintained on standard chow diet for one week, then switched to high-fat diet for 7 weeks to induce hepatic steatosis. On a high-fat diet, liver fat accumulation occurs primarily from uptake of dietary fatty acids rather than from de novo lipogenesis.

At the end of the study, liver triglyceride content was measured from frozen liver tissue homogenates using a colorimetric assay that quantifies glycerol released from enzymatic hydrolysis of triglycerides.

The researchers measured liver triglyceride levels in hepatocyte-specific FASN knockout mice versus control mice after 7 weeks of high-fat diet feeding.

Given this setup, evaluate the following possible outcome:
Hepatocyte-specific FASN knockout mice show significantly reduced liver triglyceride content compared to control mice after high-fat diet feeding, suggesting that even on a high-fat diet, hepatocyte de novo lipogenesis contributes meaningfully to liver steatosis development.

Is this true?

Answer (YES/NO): NO